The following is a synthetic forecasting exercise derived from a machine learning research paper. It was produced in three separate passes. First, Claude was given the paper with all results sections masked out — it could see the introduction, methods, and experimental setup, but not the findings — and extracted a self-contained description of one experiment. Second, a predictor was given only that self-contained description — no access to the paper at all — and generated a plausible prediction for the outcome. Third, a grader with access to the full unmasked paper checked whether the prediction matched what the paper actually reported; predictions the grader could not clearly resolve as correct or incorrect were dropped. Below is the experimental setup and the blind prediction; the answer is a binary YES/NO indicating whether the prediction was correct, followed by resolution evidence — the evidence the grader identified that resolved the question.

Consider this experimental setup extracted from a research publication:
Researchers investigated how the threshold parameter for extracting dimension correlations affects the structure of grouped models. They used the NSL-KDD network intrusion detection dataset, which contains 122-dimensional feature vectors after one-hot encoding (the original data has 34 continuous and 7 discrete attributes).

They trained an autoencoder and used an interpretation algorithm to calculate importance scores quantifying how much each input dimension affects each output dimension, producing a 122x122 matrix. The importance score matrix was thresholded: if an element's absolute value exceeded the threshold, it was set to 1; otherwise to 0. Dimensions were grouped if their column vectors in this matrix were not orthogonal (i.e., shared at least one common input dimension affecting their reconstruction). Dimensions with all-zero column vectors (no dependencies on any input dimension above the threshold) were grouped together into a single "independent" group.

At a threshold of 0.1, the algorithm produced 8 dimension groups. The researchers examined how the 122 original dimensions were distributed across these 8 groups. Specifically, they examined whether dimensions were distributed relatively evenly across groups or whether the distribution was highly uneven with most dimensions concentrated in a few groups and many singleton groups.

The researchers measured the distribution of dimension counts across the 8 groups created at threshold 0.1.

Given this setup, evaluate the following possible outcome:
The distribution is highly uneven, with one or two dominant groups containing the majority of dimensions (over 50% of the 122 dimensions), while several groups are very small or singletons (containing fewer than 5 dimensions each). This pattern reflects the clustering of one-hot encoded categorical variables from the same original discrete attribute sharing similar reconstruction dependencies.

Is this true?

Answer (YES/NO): YES